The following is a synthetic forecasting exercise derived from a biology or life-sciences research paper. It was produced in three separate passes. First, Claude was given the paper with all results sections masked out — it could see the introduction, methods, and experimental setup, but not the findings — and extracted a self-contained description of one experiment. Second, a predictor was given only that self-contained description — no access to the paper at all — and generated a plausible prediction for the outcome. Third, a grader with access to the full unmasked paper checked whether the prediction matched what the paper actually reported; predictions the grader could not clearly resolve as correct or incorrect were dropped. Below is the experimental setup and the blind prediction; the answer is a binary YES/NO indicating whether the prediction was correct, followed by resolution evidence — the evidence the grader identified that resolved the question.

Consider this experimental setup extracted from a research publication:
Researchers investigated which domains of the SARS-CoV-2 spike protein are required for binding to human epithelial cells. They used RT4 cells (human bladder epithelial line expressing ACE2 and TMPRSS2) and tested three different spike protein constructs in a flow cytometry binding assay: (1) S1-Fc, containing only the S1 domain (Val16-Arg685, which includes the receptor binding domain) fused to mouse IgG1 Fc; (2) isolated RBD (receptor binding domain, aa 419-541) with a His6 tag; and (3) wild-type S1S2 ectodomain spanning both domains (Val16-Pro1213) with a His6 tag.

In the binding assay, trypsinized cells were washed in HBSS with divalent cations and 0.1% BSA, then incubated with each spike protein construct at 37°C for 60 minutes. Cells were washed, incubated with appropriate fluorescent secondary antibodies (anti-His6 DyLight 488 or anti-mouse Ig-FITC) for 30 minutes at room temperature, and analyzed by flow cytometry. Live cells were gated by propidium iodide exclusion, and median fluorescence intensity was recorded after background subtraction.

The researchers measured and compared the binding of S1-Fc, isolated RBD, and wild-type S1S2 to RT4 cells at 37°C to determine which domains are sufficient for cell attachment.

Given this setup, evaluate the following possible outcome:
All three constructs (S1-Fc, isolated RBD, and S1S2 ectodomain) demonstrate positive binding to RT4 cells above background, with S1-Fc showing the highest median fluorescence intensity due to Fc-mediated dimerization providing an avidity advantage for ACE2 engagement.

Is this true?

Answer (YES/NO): NO